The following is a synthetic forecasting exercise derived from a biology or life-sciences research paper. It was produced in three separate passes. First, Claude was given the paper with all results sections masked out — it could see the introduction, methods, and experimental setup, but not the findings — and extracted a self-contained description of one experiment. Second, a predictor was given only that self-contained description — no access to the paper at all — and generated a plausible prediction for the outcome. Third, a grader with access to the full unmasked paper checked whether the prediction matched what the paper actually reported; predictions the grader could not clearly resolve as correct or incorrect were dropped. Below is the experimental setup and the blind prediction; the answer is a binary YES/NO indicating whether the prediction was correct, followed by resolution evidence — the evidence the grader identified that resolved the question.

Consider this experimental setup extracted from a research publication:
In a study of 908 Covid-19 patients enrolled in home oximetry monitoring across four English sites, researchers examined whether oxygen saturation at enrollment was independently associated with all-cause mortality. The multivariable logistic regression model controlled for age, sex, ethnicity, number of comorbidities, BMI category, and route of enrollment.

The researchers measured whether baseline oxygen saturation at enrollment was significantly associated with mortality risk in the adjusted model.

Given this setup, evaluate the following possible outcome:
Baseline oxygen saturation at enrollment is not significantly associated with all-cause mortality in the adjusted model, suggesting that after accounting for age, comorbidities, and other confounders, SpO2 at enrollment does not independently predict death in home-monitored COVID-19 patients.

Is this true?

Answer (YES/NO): YES